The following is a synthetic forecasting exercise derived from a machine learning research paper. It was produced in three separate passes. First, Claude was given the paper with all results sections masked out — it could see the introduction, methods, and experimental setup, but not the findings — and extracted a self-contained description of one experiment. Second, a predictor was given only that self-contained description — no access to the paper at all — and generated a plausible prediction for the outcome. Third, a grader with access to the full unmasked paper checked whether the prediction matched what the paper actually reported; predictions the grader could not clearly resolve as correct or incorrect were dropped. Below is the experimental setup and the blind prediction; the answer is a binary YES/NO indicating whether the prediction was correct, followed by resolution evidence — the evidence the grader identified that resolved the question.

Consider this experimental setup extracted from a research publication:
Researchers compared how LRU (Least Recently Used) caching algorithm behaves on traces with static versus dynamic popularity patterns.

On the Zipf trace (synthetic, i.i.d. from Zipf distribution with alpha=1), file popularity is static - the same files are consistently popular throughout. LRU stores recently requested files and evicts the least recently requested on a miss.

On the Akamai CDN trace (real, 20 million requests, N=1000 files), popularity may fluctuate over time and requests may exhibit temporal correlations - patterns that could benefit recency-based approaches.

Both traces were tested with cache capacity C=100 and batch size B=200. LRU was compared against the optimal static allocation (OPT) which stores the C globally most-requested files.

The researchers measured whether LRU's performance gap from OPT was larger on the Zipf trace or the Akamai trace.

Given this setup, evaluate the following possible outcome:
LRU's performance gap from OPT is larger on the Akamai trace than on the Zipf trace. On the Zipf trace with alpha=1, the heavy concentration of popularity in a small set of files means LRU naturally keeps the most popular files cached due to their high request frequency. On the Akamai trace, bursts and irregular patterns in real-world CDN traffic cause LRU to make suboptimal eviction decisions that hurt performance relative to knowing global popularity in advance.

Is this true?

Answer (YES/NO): NO